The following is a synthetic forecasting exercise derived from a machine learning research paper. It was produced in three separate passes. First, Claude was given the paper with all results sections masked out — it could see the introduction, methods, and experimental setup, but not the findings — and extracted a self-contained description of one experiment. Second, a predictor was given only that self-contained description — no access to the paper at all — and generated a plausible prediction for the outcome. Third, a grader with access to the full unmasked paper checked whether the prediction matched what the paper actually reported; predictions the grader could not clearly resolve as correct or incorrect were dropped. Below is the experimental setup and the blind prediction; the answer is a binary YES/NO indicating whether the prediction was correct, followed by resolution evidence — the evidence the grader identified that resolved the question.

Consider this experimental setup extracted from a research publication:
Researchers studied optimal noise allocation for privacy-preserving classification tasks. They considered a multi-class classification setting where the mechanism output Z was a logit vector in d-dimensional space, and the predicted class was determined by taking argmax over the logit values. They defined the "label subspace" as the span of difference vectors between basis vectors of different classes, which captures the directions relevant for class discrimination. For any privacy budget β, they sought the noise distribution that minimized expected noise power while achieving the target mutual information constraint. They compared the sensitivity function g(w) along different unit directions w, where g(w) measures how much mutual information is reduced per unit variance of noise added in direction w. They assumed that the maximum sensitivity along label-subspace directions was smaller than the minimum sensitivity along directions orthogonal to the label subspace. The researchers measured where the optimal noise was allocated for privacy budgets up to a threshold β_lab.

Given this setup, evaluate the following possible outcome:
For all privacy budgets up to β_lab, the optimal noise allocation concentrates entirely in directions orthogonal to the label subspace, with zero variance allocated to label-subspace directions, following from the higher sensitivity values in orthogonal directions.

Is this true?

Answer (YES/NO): YES